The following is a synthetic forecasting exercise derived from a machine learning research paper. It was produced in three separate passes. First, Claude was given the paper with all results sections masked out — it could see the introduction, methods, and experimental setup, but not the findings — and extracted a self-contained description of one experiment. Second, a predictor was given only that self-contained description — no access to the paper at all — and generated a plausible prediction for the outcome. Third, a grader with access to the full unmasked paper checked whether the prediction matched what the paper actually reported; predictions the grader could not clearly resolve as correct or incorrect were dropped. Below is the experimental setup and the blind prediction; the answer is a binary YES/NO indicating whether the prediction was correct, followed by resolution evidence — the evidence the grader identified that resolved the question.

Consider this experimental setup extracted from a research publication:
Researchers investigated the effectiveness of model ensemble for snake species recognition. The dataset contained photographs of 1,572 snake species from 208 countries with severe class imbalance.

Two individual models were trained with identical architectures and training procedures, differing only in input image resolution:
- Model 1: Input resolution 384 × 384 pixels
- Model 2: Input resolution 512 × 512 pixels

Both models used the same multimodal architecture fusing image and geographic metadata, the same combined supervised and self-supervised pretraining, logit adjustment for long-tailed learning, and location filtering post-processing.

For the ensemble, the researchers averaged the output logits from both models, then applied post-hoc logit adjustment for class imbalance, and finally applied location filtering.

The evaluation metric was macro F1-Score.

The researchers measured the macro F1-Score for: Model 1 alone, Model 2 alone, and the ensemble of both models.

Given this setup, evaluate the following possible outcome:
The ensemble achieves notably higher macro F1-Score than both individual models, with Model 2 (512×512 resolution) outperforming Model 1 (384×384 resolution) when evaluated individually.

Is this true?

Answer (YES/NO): NO